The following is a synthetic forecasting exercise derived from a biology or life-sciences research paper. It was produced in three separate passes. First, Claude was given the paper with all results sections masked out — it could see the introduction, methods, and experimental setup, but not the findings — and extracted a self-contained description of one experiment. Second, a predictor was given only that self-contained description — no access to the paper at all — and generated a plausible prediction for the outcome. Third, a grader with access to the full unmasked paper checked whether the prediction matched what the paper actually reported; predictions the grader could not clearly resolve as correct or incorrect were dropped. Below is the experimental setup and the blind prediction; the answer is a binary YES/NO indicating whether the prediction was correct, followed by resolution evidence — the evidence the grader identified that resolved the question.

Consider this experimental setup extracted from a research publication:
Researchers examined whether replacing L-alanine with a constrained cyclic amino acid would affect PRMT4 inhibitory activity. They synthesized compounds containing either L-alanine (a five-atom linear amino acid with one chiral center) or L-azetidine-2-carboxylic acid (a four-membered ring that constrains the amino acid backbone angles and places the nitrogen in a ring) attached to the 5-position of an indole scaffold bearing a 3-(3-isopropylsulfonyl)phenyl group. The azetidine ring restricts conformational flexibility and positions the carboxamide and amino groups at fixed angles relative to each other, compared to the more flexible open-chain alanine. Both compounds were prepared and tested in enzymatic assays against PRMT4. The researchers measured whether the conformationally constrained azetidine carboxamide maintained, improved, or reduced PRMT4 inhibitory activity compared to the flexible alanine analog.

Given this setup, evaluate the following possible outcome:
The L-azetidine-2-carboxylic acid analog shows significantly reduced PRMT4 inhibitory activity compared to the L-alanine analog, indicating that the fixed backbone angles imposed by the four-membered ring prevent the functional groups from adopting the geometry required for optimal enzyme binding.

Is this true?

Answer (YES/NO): YES